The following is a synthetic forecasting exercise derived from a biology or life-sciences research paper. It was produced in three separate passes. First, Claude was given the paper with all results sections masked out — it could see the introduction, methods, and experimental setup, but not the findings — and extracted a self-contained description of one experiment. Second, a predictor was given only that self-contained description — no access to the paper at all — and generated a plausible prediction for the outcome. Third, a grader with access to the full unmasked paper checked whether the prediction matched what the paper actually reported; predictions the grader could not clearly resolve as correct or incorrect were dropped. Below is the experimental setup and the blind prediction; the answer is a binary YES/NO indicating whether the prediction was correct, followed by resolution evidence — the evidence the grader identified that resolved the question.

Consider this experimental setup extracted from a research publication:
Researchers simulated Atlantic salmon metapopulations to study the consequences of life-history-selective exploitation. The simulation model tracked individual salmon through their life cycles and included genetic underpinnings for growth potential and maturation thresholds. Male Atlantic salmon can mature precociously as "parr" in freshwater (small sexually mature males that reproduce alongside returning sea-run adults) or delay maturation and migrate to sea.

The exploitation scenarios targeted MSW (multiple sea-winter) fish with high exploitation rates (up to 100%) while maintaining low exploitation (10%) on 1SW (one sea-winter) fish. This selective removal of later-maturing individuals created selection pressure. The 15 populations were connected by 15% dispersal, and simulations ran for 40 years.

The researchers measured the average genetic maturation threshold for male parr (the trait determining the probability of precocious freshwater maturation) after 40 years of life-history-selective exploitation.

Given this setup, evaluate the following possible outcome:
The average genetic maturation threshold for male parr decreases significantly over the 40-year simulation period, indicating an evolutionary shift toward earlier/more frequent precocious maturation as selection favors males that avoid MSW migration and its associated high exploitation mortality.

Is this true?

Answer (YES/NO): YES